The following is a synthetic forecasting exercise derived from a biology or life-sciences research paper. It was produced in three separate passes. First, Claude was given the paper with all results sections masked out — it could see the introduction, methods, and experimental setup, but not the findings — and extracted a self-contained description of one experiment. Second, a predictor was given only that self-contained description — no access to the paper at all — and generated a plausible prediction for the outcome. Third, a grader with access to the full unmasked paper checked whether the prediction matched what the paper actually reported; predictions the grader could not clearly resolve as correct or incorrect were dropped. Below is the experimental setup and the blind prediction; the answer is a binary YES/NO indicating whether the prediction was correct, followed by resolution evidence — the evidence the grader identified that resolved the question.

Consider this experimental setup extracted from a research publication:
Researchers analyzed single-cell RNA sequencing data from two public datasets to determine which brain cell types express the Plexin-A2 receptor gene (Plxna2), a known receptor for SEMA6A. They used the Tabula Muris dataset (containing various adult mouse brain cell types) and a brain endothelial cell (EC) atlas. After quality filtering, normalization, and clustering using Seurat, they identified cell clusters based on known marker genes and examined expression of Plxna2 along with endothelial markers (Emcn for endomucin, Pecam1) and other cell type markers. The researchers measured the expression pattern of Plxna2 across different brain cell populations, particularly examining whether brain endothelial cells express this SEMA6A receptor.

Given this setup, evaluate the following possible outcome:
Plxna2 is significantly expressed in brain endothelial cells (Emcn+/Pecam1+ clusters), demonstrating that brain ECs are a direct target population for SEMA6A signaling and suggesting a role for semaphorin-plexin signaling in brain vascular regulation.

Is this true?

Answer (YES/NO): YES